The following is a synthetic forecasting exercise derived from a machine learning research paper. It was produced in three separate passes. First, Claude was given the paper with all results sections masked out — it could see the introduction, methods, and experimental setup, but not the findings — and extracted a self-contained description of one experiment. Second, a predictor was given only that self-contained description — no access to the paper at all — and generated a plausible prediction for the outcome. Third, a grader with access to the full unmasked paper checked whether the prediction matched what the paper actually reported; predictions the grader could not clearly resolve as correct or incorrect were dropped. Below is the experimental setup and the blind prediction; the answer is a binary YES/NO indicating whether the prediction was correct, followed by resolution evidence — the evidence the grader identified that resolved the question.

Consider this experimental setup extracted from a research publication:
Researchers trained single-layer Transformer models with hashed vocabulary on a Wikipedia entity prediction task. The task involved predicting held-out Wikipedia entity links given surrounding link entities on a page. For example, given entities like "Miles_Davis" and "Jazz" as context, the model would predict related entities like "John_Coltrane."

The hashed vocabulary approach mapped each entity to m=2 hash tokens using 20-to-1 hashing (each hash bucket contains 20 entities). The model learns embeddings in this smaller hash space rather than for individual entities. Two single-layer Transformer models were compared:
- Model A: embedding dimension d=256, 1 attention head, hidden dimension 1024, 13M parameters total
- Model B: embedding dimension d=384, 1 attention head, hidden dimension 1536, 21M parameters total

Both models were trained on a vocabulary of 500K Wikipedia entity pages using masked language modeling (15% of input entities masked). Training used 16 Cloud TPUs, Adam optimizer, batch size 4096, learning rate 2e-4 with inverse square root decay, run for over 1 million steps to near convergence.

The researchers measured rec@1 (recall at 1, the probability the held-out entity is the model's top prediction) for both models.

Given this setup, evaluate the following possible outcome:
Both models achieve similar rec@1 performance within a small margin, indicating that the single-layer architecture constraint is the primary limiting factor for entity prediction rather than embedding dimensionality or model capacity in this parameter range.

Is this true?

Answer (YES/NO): NO